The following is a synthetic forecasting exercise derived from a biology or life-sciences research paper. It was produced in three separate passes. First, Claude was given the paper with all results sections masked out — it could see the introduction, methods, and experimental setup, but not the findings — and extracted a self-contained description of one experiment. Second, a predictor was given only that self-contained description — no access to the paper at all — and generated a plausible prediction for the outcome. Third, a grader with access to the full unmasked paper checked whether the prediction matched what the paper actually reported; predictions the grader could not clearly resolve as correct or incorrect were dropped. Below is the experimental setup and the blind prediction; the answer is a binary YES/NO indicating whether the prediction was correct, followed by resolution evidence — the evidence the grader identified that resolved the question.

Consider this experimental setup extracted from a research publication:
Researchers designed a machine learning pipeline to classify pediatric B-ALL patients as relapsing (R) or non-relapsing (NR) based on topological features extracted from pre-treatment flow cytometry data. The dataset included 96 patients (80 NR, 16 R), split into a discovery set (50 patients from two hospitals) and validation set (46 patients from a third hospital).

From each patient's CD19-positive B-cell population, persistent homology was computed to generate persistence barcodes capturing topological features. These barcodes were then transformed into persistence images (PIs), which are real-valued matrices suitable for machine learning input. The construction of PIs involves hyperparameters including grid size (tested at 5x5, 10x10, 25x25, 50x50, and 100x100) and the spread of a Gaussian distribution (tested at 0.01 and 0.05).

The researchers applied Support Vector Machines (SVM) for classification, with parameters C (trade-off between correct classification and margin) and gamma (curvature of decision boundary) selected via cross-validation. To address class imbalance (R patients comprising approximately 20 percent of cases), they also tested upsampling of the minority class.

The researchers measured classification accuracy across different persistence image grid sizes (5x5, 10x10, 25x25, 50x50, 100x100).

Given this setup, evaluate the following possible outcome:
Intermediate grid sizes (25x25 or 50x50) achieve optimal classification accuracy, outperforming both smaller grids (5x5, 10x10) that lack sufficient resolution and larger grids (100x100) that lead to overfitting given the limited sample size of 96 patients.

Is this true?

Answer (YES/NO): NO